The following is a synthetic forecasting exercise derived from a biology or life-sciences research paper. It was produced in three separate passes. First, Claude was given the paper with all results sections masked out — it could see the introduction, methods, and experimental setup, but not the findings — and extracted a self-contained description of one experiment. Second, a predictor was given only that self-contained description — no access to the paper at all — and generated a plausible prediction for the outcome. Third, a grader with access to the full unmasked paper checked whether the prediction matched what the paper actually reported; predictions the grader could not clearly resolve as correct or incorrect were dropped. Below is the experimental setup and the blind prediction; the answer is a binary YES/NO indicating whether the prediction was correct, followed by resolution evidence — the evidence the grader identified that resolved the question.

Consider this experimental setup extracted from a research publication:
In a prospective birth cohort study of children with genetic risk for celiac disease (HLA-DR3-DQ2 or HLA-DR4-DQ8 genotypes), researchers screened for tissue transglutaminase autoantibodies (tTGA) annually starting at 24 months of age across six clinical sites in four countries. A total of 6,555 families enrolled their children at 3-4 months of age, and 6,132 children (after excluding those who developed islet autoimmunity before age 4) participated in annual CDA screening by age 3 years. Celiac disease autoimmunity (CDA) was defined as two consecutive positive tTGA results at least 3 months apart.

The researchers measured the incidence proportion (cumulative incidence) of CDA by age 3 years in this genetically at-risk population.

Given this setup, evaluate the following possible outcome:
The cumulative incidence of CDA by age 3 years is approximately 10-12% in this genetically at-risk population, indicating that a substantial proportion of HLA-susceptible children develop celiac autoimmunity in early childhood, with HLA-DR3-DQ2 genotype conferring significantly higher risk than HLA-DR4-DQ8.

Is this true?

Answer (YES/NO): YES